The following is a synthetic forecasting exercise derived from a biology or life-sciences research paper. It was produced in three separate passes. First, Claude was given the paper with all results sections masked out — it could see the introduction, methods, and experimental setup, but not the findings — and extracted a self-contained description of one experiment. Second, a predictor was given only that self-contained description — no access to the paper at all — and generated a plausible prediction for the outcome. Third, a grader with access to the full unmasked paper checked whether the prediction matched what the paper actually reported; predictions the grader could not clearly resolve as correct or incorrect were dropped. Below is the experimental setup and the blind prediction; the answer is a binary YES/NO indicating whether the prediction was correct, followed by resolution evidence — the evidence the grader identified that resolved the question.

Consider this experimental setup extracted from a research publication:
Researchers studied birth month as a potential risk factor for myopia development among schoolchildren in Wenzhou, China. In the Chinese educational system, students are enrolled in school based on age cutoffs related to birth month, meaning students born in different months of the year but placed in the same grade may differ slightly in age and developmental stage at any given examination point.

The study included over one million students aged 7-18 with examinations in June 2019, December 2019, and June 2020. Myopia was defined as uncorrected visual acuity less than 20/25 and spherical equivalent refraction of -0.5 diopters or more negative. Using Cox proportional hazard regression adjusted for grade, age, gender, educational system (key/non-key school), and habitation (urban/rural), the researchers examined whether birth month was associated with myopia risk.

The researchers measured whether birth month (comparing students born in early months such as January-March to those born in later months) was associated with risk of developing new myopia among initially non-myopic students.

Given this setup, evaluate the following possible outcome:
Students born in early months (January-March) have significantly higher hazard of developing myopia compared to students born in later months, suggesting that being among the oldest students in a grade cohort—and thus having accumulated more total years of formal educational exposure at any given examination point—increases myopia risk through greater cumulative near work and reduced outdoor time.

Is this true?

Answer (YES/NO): NO